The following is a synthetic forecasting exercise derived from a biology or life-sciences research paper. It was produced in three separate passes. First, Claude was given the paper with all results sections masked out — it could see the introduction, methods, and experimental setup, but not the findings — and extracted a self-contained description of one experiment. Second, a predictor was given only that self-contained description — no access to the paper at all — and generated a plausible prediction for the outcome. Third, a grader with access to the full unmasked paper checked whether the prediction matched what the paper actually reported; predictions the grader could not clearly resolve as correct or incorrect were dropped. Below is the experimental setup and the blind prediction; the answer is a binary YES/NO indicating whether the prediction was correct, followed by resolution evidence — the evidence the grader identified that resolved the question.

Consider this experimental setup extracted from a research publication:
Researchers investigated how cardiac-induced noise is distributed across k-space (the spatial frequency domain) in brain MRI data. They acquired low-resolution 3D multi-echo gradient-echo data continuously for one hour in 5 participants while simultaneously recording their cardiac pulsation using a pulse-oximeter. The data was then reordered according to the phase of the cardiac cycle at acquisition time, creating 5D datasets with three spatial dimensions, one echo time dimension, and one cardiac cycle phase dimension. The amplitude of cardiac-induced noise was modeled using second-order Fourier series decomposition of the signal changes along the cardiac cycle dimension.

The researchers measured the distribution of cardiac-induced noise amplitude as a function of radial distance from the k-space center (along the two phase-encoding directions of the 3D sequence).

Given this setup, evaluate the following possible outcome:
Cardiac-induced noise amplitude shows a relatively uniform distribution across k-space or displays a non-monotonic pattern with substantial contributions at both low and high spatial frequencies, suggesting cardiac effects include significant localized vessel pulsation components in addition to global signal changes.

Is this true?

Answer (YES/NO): NO